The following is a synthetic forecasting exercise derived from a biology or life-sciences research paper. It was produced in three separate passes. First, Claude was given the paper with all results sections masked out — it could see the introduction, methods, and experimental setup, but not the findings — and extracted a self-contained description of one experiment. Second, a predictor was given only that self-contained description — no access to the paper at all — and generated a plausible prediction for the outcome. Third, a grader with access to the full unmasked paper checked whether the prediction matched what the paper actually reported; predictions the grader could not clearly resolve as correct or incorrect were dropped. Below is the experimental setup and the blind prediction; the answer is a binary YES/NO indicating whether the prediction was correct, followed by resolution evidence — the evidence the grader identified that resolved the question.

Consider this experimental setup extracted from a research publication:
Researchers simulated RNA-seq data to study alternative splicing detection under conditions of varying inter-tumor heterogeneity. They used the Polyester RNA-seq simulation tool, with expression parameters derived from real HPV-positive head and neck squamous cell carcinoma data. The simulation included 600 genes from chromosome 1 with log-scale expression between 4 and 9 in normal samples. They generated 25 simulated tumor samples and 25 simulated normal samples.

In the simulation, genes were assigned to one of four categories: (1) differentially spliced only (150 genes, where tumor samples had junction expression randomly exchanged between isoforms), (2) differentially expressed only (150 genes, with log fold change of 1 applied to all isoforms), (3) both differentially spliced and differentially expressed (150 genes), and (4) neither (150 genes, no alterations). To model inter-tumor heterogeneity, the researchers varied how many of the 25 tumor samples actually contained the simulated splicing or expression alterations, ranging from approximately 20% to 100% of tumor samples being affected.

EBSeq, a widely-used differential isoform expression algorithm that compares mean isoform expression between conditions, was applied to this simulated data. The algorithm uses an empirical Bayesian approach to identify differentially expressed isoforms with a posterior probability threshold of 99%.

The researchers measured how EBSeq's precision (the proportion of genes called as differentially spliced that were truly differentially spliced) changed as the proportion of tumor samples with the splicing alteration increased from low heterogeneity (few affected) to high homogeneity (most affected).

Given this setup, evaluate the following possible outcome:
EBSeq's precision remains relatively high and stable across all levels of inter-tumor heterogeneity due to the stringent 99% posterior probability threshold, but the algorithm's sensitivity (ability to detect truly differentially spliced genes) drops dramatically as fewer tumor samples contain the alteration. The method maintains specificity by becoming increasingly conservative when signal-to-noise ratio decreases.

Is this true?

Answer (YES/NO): NO